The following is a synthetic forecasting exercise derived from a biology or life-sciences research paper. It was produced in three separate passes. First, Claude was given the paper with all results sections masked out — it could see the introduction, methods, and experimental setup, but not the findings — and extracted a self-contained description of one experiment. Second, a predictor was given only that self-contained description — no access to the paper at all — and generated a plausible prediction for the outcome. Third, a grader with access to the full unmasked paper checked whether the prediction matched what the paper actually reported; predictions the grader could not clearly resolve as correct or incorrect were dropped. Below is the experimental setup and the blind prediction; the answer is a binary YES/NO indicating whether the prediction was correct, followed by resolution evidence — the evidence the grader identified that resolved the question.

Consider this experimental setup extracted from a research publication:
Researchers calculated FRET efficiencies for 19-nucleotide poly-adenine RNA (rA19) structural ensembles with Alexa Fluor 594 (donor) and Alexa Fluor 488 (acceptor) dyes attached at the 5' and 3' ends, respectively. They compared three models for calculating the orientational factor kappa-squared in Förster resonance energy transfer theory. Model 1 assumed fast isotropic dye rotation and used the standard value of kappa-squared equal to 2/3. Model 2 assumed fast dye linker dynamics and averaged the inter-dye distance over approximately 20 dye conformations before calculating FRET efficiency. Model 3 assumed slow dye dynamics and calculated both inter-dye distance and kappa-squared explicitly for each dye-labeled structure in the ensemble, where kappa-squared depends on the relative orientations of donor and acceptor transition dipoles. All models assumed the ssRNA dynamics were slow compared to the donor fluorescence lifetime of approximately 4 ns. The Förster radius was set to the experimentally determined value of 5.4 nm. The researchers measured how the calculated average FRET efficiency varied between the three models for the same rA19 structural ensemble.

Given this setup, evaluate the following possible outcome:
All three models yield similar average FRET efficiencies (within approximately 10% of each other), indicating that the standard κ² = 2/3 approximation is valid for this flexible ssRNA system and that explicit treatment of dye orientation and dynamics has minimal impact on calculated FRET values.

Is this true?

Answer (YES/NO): NO